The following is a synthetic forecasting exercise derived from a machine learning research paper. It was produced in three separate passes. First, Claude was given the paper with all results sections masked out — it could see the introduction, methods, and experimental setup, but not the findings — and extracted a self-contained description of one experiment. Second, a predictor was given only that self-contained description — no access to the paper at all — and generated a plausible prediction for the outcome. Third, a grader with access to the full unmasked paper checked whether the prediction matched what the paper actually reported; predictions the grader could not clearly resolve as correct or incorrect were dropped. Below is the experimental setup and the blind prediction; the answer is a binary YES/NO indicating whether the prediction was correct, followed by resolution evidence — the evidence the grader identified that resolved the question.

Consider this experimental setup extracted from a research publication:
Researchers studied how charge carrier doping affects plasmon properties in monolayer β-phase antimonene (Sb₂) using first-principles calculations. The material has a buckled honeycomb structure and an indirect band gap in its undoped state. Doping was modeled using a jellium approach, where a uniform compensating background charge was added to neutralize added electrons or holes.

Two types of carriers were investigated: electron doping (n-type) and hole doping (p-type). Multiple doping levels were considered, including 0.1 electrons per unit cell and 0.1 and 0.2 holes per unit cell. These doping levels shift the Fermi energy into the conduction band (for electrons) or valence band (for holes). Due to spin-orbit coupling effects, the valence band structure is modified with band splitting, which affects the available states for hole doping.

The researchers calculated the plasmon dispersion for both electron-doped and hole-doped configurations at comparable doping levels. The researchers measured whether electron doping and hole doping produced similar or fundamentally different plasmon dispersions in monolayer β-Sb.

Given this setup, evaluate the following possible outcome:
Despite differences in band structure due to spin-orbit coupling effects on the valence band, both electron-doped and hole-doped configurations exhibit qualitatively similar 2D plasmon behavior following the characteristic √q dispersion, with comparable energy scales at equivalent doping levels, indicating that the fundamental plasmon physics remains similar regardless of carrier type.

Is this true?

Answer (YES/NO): NO